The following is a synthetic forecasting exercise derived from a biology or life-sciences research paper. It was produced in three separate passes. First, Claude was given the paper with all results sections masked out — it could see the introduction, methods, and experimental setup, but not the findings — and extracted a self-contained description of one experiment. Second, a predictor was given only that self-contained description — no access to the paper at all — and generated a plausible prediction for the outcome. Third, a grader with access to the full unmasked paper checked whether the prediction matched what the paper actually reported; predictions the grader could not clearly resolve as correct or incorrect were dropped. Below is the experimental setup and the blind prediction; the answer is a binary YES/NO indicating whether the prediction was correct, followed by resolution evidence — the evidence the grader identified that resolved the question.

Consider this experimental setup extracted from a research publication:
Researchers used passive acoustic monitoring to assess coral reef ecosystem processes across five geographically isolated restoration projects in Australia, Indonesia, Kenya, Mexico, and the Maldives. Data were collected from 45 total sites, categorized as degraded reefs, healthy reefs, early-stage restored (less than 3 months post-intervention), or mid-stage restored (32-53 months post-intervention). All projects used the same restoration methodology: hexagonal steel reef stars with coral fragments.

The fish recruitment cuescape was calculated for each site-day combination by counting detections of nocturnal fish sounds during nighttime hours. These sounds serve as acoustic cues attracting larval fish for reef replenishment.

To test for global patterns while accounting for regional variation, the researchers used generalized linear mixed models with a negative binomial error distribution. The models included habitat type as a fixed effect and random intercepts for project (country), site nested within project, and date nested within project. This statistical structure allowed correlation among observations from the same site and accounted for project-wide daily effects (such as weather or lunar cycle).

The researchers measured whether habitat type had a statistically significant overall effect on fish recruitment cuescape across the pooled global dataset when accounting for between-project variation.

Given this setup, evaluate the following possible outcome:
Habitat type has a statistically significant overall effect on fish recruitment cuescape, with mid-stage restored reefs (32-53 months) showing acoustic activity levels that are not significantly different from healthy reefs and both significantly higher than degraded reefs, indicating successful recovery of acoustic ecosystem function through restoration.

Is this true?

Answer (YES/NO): YES